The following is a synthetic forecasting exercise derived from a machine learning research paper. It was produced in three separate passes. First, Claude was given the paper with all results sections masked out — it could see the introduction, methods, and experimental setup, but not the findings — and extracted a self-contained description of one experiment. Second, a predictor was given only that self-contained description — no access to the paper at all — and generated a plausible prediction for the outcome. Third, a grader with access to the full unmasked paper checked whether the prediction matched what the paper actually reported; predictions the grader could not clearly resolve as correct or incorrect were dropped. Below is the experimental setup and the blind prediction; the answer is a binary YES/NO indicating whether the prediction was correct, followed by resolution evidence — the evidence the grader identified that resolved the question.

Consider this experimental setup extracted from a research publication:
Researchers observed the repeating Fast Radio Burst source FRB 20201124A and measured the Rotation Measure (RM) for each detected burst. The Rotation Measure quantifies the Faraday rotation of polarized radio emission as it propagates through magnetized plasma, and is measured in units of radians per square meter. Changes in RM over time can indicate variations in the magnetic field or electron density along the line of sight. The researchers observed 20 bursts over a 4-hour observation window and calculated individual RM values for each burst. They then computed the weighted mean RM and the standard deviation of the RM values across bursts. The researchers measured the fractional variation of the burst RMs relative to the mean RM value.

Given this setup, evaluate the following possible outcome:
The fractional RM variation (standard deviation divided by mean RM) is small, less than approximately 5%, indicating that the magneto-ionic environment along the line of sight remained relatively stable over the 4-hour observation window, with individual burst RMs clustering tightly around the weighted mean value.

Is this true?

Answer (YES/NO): YES